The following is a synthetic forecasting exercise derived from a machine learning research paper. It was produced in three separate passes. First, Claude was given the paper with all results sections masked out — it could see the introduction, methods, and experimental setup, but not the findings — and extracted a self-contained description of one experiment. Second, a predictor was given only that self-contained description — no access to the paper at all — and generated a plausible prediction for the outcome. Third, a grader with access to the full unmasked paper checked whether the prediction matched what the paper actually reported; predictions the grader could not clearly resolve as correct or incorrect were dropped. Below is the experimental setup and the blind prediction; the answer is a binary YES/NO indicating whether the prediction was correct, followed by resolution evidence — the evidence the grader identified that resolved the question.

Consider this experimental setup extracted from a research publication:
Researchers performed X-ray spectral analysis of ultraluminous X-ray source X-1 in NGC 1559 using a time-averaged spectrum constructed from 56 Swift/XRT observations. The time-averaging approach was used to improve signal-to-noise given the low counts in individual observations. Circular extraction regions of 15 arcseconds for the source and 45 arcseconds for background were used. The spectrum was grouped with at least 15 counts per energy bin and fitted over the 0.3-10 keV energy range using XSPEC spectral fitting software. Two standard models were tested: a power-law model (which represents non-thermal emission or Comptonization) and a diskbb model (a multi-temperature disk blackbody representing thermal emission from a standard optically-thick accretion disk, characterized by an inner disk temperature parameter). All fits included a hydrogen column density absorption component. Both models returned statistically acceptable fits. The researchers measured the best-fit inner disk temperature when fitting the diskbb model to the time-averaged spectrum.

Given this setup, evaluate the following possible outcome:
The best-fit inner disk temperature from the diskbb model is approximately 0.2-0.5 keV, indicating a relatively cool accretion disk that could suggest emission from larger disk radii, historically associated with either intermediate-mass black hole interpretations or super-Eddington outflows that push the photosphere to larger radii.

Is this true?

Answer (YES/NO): NO